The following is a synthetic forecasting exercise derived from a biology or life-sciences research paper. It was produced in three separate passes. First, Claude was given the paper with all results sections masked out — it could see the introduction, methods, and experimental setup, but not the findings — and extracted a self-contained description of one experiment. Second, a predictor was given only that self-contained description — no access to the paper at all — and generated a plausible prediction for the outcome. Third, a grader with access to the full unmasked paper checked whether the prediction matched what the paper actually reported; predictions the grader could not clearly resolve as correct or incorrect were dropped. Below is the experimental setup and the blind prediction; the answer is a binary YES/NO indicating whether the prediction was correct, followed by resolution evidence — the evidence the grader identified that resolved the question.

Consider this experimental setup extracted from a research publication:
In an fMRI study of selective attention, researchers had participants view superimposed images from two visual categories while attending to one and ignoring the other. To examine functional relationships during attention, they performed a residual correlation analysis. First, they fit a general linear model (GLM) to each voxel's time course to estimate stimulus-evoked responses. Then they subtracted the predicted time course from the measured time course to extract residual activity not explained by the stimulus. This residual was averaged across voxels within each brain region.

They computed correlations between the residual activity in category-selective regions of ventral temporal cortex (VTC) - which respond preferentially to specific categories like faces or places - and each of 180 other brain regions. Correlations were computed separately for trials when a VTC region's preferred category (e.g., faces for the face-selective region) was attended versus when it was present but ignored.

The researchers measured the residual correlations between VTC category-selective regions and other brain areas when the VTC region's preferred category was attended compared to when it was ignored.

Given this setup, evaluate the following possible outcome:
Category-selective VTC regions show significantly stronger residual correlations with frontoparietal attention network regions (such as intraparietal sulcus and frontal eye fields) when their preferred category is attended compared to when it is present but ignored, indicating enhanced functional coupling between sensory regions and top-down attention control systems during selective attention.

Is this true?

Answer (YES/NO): NO